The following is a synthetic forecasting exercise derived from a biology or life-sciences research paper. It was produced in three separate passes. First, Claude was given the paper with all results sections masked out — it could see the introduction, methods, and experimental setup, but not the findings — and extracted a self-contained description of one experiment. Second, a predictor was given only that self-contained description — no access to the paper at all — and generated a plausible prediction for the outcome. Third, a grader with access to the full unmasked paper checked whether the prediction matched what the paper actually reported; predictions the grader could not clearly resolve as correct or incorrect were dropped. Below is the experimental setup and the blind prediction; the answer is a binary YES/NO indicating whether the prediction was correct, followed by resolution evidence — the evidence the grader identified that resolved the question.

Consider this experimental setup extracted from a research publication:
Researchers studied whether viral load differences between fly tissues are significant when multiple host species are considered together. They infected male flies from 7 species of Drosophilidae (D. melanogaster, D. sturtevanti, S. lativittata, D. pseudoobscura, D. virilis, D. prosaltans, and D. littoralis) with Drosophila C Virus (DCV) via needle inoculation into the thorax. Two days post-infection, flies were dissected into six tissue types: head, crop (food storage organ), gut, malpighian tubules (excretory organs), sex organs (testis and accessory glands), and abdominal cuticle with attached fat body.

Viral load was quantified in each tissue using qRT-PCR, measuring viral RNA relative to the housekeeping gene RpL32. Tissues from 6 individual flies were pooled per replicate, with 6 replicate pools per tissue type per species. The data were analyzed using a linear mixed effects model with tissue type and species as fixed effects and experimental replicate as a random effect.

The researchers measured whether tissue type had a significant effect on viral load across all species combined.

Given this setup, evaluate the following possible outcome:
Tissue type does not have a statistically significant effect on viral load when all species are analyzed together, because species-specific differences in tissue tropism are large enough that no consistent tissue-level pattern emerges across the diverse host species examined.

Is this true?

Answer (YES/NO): NO